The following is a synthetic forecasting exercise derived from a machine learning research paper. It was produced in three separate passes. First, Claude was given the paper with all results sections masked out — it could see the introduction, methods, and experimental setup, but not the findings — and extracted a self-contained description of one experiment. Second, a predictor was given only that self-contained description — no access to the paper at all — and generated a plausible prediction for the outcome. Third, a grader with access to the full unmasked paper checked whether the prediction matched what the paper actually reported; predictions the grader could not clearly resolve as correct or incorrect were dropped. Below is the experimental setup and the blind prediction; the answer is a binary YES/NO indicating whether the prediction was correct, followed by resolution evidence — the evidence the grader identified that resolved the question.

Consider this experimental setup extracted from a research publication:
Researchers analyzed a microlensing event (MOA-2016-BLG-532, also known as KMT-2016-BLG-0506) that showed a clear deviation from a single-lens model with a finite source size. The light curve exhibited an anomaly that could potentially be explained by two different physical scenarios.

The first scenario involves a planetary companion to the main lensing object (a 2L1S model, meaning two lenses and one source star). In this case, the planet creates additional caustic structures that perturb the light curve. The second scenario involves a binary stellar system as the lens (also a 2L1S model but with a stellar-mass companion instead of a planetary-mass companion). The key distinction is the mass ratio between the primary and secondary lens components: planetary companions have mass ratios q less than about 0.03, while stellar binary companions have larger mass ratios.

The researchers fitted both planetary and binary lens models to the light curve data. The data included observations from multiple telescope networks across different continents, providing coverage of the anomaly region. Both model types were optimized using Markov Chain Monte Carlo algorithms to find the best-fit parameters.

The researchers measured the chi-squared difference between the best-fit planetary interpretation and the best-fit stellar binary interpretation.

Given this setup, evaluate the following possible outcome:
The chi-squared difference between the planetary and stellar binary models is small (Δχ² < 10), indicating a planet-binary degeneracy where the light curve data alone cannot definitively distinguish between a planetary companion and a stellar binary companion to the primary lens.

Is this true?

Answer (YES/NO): NO